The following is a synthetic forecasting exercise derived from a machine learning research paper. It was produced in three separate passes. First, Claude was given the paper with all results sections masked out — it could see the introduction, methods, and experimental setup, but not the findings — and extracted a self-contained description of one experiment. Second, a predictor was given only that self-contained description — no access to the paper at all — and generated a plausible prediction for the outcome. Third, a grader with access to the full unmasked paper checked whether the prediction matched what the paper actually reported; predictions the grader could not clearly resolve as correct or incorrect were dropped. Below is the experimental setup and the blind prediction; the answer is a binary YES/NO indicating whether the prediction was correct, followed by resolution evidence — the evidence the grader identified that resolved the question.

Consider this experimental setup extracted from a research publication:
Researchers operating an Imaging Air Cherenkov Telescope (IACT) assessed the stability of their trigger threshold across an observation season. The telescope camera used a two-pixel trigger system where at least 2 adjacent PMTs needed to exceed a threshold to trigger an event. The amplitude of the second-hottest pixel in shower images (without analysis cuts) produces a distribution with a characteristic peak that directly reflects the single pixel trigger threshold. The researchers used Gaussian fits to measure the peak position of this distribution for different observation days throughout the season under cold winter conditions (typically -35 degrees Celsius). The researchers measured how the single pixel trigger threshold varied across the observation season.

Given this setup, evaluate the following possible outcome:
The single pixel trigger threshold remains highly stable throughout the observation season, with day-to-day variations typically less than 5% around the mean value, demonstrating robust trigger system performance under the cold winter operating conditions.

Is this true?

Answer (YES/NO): NO